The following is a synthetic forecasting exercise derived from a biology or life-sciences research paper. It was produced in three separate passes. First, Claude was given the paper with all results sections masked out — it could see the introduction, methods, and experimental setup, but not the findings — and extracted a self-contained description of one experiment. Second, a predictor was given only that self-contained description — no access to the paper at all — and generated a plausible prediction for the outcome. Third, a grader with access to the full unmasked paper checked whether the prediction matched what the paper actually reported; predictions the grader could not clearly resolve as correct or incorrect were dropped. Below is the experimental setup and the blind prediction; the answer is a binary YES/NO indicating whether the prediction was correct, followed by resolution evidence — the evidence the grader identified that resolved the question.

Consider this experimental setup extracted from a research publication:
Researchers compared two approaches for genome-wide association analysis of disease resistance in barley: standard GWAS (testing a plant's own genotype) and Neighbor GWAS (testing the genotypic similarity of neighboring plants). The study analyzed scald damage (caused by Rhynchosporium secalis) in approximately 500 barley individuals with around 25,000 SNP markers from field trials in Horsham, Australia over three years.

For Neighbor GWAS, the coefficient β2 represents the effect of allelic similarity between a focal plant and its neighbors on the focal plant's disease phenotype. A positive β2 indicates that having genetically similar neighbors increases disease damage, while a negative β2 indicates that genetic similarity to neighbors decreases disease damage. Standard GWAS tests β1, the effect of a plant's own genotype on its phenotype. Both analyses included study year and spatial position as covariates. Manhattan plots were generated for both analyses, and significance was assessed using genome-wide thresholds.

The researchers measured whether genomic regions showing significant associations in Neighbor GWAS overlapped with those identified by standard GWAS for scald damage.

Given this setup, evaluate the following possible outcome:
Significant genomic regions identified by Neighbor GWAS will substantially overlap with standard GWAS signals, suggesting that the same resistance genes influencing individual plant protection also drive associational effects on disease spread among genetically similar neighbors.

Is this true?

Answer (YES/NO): NO